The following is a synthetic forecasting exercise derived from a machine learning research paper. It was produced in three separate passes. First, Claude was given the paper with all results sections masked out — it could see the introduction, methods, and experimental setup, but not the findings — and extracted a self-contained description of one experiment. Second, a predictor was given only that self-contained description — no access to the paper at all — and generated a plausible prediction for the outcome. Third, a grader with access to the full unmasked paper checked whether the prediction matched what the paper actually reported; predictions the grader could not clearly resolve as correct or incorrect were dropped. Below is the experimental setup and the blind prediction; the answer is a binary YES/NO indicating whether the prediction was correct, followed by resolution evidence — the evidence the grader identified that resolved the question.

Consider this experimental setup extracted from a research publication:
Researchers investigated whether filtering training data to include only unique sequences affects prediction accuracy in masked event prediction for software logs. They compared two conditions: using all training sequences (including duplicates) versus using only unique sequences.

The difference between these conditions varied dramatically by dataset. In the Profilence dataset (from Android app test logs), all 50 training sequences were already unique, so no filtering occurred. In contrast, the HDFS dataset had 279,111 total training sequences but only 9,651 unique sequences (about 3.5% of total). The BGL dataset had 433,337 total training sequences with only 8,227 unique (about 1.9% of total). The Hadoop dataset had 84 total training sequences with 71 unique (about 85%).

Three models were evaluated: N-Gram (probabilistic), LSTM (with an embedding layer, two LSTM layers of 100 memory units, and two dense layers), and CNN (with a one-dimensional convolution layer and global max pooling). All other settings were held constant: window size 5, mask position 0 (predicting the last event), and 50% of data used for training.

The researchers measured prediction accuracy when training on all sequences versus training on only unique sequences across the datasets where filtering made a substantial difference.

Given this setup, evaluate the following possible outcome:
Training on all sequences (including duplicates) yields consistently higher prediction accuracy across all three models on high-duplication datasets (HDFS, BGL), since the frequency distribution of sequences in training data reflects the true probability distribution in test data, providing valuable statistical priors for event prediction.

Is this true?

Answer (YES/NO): YES